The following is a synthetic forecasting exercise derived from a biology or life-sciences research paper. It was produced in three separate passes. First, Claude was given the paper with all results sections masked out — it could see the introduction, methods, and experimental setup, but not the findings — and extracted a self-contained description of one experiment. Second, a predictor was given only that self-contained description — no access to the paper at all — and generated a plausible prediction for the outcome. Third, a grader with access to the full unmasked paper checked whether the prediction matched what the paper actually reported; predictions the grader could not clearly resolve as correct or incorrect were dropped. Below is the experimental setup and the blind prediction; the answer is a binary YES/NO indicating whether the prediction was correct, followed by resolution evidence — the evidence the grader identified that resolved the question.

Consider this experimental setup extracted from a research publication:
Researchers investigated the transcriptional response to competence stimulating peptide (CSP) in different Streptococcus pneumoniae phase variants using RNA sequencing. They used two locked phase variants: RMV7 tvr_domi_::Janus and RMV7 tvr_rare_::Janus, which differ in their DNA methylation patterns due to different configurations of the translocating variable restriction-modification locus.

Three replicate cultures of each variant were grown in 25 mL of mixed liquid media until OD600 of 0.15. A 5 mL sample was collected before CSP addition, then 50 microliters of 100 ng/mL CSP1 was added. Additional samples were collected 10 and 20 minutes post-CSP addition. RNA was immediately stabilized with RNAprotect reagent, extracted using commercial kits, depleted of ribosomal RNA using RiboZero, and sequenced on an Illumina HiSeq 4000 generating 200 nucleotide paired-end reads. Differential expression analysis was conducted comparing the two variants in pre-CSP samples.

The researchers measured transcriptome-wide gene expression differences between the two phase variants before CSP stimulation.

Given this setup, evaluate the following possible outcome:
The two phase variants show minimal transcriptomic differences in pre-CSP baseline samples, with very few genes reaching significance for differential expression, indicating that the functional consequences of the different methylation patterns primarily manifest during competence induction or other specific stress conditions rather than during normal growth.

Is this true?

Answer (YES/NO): NO